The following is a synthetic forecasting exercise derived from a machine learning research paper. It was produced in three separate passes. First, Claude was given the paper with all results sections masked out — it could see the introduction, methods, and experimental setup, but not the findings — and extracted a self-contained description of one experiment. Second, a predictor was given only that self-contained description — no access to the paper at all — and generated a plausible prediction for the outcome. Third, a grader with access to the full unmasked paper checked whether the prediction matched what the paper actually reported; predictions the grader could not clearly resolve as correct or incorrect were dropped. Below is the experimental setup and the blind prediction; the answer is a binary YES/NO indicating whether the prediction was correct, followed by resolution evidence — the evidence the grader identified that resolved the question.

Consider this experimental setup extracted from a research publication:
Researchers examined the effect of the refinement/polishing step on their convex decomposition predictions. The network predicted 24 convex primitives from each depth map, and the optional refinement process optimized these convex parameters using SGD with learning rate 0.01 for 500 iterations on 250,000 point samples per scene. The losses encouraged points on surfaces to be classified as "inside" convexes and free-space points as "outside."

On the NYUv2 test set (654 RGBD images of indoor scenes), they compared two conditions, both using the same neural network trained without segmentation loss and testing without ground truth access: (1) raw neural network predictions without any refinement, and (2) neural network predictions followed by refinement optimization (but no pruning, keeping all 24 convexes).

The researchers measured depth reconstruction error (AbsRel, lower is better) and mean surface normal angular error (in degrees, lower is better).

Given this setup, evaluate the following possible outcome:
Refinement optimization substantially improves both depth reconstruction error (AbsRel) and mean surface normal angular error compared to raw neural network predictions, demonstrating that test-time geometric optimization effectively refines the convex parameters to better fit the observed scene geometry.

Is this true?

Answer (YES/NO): NO